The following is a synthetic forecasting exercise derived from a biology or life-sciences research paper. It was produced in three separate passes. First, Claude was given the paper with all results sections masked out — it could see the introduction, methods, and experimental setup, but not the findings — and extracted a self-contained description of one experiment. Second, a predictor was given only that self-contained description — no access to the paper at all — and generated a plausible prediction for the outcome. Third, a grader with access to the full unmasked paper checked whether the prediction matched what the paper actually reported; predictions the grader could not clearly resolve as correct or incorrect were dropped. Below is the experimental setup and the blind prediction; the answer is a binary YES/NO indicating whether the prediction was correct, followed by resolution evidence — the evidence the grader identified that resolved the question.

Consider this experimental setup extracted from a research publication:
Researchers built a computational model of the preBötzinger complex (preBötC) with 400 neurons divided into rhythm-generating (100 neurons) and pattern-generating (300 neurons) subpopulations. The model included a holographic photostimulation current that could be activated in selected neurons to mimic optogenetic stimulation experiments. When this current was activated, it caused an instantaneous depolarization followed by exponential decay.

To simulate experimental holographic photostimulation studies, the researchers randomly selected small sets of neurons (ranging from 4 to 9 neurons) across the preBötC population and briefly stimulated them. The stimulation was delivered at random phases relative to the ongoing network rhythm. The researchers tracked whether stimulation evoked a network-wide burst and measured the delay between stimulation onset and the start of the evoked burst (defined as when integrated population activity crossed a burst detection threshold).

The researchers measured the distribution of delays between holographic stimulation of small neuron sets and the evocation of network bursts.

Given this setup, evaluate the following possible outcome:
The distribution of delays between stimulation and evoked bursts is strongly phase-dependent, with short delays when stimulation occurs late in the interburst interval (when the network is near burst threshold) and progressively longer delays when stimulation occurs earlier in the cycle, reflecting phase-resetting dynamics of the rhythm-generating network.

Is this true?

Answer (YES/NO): YES